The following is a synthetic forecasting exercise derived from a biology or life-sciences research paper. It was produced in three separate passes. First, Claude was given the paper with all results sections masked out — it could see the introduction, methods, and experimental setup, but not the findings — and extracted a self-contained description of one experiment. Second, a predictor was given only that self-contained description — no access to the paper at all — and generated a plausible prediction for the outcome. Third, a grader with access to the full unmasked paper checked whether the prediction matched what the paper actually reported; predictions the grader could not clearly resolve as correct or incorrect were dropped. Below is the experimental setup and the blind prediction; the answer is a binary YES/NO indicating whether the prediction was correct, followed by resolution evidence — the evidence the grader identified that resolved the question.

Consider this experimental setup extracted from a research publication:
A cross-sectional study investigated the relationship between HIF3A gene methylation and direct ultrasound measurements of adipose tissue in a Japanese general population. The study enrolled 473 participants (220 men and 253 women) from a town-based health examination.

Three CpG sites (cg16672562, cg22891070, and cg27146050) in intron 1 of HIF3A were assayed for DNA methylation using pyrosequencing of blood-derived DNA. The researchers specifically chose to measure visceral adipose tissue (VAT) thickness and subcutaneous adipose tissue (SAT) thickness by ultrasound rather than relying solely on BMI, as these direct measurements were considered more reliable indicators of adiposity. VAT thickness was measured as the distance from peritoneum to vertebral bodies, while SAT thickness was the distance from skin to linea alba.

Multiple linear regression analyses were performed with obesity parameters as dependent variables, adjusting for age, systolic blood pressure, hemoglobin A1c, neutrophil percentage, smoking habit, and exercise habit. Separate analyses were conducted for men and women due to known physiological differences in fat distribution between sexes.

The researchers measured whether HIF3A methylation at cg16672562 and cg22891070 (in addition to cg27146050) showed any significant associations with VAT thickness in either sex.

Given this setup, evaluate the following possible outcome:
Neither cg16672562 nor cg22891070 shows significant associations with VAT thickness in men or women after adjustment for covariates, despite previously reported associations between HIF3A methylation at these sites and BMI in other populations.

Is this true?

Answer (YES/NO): YES